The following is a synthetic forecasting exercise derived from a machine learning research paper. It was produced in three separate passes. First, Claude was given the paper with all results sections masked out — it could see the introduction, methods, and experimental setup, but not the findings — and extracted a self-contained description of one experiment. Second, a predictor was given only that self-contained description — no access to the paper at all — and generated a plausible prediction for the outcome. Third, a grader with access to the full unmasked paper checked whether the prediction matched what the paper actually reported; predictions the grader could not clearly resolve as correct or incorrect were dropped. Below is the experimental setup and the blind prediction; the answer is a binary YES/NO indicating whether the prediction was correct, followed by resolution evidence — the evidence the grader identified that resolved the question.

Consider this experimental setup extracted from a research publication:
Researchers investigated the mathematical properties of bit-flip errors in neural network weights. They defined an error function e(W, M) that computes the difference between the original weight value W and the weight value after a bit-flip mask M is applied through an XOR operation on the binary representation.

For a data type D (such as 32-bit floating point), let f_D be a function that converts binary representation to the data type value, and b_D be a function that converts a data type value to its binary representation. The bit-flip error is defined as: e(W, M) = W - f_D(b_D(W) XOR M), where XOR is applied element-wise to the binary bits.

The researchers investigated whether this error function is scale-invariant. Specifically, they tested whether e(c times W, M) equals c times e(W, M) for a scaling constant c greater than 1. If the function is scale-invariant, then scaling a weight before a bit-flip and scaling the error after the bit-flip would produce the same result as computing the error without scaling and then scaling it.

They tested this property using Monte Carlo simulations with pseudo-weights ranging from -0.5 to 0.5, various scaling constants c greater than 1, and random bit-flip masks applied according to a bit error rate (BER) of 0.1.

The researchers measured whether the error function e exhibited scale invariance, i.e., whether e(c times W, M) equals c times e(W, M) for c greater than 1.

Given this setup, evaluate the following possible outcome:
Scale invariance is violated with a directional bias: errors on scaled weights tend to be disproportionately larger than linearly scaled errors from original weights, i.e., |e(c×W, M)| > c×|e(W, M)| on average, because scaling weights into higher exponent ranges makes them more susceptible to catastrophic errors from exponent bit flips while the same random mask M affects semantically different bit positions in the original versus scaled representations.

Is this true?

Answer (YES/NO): NO